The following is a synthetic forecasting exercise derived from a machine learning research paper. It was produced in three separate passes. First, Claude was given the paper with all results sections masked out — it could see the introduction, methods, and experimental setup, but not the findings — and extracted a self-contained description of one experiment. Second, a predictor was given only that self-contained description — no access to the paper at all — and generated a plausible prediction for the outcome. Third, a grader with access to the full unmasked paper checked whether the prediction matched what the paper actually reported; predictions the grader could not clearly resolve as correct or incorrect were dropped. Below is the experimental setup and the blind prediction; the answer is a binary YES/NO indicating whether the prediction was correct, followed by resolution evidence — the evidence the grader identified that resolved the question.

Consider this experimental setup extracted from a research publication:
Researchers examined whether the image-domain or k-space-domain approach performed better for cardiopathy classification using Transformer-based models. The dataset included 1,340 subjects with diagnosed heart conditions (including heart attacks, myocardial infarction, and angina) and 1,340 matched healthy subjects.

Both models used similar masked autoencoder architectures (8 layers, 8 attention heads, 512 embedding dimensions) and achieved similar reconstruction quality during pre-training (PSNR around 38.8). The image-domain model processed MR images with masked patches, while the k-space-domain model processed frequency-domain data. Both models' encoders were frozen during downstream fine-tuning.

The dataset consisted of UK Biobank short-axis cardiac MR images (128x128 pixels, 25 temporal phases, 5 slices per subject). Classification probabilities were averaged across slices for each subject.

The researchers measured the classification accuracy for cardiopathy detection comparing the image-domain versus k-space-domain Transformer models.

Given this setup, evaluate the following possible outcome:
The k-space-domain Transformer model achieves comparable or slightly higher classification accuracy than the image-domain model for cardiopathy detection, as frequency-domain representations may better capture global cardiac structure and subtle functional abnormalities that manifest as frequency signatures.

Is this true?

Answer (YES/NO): NO